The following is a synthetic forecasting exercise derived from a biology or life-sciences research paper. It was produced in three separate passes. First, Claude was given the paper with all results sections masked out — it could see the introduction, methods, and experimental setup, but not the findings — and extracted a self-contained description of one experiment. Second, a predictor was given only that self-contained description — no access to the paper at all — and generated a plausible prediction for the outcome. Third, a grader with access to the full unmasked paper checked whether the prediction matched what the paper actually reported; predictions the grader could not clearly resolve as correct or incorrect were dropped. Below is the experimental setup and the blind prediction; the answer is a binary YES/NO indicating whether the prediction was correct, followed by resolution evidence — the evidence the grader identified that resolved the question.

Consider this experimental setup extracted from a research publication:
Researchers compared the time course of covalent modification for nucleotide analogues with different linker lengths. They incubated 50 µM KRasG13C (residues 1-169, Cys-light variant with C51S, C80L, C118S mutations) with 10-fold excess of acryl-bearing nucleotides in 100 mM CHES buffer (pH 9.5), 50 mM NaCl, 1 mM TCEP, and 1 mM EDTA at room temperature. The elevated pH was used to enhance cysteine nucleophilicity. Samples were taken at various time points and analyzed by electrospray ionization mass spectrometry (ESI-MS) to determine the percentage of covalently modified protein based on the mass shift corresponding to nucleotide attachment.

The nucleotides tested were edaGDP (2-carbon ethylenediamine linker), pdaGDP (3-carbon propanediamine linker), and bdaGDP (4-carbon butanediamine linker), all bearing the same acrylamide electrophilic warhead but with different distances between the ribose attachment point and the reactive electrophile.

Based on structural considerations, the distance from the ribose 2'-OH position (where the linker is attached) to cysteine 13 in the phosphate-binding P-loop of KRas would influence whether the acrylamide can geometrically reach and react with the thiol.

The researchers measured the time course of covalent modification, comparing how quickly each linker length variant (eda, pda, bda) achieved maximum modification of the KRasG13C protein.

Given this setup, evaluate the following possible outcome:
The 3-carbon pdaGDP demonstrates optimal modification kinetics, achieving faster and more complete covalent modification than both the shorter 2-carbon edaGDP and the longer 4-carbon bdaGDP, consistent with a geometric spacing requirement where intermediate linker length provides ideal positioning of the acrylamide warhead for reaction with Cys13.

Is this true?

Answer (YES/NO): NO